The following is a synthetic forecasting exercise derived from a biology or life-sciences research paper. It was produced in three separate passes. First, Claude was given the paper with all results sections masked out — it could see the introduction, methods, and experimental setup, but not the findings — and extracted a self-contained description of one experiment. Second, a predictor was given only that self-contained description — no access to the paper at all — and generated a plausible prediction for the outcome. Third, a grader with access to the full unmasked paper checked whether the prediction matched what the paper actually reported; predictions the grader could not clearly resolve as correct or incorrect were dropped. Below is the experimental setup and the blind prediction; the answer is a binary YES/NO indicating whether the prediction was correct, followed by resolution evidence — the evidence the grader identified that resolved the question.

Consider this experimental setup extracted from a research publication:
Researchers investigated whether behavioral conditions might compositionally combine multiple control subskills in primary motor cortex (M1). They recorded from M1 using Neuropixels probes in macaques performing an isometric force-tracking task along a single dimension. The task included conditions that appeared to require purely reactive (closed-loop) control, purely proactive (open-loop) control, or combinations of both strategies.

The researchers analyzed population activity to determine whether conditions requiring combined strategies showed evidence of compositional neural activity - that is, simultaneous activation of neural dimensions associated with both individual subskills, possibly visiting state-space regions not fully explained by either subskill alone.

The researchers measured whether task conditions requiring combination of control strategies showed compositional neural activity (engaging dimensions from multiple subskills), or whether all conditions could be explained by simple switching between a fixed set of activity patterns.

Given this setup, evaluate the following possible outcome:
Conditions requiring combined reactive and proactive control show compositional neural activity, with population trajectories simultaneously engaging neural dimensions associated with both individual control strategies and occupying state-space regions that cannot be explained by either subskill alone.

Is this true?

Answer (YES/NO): YES